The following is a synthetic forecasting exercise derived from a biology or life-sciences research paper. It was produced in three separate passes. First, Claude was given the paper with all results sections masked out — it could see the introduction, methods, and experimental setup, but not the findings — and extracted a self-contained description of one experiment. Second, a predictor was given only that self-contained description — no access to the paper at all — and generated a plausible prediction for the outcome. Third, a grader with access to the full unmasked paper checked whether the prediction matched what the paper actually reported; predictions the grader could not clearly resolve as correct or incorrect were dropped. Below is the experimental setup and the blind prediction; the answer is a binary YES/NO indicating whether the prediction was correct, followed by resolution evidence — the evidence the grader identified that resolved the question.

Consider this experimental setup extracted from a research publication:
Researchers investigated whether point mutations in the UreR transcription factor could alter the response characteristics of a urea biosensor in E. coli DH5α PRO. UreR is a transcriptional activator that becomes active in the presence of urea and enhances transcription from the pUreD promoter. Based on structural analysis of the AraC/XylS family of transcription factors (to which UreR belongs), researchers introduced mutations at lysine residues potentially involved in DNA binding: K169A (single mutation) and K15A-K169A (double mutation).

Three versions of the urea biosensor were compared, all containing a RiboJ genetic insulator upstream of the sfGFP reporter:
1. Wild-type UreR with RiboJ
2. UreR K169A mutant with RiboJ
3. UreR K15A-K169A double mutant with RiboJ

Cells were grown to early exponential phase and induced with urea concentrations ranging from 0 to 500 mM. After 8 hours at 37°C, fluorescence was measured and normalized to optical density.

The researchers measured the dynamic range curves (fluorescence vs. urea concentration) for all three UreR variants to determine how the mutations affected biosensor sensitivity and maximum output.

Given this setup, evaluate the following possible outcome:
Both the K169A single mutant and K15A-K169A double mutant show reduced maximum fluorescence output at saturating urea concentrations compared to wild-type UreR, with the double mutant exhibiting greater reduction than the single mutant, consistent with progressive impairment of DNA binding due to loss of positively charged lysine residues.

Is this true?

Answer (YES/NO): NO